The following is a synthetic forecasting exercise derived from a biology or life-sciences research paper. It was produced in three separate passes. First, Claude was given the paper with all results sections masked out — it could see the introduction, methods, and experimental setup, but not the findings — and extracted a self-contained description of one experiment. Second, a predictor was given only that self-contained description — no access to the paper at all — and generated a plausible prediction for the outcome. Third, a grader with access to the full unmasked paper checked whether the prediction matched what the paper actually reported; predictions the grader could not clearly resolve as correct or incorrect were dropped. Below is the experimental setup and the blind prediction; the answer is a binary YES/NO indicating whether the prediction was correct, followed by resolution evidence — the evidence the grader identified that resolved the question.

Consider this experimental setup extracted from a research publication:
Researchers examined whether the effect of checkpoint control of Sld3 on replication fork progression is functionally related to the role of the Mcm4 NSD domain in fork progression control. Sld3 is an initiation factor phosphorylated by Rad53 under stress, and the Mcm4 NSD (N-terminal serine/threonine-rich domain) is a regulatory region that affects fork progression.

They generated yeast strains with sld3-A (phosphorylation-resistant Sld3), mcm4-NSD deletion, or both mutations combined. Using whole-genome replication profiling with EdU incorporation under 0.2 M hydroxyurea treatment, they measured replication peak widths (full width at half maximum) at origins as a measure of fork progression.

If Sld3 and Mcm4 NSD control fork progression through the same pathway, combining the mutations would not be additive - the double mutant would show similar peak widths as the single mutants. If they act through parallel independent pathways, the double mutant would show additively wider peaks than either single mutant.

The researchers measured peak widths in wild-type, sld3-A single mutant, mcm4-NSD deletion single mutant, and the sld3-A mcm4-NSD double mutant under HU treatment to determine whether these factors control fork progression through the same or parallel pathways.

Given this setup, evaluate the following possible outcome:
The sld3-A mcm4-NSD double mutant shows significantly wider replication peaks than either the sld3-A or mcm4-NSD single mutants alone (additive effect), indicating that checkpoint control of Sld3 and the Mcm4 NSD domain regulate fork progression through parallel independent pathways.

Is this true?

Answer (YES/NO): NO